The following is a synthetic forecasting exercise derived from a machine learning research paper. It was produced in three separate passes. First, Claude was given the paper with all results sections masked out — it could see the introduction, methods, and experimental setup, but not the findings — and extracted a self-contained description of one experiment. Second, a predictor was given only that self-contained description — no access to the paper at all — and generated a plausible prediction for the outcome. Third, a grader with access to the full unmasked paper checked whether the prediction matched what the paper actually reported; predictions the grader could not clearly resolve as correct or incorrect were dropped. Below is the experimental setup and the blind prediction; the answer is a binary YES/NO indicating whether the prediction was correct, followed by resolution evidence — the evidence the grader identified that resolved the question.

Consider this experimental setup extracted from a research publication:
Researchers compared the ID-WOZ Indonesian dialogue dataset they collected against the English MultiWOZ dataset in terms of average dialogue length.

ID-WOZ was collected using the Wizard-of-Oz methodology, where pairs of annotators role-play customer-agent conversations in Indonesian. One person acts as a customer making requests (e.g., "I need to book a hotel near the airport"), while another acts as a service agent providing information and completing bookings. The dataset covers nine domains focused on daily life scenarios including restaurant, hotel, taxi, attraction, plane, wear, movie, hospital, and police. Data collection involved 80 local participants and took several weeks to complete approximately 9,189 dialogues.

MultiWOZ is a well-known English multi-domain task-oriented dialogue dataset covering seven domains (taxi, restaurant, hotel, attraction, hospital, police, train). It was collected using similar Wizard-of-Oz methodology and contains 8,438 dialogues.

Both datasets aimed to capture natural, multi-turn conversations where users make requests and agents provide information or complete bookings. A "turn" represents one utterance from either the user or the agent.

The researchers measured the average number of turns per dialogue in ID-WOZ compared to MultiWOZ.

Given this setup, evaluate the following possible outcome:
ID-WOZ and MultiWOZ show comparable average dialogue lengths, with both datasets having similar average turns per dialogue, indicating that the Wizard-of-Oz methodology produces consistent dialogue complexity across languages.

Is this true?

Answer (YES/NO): YES